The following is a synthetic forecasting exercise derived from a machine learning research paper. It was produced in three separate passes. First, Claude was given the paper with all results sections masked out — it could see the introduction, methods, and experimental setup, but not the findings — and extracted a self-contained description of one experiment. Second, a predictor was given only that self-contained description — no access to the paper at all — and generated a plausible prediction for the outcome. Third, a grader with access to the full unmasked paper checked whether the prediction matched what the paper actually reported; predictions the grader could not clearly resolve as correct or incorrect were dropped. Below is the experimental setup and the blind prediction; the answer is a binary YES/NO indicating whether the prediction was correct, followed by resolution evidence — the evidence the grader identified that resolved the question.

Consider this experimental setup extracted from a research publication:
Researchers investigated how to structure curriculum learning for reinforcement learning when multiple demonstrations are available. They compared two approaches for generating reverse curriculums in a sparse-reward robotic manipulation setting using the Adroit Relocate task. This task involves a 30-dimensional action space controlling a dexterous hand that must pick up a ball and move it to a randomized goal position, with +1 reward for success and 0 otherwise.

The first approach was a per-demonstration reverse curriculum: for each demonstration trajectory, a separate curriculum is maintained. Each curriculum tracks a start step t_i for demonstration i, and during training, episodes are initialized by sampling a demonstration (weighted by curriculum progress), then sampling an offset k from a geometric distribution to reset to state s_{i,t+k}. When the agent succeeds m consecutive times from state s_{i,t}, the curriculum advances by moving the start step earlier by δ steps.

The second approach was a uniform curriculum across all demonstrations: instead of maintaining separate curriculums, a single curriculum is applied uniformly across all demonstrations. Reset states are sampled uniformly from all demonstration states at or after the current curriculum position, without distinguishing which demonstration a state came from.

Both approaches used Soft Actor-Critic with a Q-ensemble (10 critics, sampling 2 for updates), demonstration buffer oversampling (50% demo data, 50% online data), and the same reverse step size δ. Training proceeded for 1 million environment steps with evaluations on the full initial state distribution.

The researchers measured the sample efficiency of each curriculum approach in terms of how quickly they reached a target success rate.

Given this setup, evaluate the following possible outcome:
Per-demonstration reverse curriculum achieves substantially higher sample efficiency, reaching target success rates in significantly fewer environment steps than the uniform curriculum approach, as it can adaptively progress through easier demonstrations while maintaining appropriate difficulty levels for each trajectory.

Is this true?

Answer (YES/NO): YES